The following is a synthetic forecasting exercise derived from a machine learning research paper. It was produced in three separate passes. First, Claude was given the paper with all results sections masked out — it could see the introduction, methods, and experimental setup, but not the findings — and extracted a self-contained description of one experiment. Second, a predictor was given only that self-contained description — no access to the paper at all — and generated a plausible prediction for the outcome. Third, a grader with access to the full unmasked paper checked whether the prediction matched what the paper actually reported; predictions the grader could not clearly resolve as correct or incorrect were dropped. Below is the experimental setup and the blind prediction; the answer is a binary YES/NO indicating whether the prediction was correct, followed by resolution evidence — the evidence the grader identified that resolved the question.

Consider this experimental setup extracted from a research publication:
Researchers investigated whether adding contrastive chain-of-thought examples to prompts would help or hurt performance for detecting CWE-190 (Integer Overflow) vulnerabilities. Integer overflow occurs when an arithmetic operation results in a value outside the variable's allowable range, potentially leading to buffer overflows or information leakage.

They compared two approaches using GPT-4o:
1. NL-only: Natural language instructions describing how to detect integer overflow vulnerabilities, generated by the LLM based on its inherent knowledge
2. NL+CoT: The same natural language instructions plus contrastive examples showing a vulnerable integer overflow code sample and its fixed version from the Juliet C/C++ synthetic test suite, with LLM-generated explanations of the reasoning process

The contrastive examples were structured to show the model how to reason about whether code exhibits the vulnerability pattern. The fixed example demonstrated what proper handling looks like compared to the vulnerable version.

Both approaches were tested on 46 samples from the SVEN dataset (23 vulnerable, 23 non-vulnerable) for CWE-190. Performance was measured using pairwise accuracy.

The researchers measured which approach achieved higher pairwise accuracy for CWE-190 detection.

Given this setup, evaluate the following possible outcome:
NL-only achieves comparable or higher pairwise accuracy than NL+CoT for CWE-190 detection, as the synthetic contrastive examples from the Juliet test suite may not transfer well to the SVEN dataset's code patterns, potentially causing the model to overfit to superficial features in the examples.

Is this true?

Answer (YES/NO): NO